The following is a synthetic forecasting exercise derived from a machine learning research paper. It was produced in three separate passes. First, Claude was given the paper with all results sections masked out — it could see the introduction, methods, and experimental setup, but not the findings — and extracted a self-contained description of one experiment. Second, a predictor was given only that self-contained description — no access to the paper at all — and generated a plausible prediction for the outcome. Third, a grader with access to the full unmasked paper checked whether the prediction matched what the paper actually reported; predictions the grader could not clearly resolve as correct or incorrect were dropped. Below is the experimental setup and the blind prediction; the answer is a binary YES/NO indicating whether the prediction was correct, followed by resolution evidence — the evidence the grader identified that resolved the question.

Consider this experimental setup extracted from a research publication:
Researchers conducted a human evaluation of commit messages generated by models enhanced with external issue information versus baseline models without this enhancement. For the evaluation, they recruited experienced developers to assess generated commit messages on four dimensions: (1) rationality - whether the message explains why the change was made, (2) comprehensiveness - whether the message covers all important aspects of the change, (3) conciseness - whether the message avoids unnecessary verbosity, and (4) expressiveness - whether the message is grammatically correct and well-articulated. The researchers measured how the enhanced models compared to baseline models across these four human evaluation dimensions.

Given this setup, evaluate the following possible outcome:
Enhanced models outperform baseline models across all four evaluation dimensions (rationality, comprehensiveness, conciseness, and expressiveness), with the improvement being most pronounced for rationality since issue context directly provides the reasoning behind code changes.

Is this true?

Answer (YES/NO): NO